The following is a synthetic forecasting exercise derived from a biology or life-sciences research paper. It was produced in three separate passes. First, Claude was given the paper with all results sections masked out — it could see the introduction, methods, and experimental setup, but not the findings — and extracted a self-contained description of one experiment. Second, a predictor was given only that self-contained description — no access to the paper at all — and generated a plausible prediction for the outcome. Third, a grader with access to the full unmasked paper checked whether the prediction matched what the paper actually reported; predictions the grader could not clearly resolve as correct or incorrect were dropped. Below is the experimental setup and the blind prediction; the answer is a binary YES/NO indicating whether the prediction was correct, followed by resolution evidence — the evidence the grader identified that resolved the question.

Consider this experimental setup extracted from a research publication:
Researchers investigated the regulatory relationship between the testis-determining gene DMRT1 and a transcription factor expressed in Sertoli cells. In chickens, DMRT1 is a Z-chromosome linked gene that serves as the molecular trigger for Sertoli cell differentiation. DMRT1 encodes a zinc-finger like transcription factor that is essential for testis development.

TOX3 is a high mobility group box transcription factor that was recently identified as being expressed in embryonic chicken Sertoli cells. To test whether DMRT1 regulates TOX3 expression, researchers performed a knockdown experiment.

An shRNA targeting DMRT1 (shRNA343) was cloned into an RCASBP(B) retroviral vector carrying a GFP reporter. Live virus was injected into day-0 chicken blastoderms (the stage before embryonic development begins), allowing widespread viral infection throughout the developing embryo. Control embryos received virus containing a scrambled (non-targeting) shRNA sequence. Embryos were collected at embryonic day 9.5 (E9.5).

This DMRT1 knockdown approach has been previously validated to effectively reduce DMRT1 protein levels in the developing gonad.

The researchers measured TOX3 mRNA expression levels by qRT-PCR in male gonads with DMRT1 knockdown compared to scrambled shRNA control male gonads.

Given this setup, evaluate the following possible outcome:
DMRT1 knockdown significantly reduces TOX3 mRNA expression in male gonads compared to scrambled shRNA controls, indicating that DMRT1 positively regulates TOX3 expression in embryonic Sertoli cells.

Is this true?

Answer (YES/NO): YES